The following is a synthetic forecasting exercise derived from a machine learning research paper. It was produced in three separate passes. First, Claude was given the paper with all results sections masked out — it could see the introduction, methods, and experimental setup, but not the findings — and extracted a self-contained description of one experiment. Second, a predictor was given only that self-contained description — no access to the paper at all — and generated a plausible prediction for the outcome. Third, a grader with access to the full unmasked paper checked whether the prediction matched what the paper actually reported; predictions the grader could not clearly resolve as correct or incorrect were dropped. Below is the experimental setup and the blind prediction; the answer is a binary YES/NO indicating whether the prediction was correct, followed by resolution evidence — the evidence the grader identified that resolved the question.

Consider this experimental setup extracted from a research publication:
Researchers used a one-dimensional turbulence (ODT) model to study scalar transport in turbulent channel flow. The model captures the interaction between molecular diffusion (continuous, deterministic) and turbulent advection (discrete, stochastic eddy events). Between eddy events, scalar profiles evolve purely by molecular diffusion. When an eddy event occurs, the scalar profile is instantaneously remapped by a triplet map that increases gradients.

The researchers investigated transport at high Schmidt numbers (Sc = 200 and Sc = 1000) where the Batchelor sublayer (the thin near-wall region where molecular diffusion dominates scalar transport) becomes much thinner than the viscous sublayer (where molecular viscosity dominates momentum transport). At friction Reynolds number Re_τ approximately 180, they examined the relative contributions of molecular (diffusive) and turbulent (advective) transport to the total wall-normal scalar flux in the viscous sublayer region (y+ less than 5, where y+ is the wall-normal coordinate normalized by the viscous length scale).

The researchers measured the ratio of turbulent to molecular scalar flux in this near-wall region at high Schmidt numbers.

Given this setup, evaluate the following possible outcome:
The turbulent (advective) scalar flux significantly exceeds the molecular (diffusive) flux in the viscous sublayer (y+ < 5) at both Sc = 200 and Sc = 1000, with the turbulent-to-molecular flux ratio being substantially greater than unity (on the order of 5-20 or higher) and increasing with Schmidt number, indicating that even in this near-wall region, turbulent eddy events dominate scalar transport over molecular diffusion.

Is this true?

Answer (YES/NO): NO